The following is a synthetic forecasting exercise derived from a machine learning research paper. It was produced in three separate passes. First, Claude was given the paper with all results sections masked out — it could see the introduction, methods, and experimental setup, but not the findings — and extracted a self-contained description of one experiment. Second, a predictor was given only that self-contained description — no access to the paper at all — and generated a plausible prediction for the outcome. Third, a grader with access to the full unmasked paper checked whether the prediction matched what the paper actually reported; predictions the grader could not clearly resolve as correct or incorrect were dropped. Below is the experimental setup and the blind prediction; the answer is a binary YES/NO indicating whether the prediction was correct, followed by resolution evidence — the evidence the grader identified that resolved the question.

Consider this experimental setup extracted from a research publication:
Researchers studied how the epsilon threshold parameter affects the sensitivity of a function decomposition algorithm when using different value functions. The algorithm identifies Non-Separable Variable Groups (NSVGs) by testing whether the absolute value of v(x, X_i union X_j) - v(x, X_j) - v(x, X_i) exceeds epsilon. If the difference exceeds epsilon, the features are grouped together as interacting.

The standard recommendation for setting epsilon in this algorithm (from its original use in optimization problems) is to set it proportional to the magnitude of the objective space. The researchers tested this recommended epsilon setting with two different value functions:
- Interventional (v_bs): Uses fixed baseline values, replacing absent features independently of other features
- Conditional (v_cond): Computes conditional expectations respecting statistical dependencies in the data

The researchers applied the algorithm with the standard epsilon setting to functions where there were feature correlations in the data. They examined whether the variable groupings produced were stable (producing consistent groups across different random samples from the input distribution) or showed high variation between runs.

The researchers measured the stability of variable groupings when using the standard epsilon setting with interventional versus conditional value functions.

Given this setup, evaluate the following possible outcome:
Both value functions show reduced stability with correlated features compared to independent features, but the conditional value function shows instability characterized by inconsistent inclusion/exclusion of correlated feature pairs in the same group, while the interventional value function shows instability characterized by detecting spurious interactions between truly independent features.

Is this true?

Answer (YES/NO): NO